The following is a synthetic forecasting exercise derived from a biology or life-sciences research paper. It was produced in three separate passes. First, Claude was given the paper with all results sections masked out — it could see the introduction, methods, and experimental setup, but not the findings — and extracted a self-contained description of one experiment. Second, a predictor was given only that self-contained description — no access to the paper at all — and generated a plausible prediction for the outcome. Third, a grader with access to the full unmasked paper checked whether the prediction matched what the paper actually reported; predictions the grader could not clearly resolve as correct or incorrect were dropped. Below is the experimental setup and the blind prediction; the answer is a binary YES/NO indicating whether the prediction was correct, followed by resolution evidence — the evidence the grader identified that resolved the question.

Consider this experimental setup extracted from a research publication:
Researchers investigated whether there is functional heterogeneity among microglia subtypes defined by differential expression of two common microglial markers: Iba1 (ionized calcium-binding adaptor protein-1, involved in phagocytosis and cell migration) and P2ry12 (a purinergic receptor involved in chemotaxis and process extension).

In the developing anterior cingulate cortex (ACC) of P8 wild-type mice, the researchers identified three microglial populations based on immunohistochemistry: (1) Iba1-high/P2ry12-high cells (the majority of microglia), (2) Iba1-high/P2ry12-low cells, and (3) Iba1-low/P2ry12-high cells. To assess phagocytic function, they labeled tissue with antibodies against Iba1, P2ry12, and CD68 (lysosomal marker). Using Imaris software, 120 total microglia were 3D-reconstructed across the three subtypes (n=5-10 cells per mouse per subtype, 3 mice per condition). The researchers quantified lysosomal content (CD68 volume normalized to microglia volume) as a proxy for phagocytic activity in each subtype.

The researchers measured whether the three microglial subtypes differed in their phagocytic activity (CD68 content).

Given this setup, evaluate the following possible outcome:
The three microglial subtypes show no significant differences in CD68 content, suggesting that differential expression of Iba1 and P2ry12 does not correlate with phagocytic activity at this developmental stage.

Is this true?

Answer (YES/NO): NO